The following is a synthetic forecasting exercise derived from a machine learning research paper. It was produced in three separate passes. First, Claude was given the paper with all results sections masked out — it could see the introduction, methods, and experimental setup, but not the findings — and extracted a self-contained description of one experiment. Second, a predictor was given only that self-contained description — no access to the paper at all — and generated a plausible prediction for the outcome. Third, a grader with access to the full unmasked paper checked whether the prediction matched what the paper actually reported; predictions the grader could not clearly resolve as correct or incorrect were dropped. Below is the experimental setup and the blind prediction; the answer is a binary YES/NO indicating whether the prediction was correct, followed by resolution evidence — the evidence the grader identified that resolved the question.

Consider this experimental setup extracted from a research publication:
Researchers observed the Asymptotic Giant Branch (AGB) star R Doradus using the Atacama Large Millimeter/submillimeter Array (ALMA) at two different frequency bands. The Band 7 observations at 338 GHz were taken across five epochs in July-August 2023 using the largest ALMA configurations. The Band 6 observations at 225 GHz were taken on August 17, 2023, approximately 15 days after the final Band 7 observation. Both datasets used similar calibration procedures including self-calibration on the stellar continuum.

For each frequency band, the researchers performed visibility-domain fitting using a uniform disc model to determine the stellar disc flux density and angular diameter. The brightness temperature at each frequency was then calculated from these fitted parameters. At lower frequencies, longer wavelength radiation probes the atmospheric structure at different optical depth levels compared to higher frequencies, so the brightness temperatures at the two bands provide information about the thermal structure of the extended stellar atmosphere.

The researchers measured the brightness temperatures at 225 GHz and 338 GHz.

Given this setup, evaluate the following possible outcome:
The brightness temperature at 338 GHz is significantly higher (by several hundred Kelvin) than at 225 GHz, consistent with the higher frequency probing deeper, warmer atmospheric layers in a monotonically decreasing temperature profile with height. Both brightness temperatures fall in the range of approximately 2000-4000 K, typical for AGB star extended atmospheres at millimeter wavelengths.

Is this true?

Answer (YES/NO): NO